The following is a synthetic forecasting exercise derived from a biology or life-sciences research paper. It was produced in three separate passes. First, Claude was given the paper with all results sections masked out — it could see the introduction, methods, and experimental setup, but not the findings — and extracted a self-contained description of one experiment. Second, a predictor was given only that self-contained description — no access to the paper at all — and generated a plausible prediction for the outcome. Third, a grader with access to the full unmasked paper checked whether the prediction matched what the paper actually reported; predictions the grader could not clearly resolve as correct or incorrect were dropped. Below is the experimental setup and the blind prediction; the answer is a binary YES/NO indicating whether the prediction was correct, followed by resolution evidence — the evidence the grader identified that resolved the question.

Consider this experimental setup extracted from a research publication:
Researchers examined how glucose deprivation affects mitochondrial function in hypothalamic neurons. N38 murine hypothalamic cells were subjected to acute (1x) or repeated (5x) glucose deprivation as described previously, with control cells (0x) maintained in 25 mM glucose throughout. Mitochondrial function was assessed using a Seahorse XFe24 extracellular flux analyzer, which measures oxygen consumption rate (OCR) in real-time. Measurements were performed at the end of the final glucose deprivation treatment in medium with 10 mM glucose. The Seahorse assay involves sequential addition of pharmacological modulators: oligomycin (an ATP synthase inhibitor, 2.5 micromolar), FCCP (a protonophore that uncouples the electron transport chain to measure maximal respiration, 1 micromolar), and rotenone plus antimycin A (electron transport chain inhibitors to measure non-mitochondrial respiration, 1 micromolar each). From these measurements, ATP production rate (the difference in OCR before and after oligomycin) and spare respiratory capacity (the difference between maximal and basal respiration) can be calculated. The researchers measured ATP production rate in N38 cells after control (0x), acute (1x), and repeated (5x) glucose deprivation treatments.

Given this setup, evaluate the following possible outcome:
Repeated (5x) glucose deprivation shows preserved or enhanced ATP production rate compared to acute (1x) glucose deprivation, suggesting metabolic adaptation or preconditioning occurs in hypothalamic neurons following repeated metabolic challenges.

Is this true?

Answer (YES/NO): YES